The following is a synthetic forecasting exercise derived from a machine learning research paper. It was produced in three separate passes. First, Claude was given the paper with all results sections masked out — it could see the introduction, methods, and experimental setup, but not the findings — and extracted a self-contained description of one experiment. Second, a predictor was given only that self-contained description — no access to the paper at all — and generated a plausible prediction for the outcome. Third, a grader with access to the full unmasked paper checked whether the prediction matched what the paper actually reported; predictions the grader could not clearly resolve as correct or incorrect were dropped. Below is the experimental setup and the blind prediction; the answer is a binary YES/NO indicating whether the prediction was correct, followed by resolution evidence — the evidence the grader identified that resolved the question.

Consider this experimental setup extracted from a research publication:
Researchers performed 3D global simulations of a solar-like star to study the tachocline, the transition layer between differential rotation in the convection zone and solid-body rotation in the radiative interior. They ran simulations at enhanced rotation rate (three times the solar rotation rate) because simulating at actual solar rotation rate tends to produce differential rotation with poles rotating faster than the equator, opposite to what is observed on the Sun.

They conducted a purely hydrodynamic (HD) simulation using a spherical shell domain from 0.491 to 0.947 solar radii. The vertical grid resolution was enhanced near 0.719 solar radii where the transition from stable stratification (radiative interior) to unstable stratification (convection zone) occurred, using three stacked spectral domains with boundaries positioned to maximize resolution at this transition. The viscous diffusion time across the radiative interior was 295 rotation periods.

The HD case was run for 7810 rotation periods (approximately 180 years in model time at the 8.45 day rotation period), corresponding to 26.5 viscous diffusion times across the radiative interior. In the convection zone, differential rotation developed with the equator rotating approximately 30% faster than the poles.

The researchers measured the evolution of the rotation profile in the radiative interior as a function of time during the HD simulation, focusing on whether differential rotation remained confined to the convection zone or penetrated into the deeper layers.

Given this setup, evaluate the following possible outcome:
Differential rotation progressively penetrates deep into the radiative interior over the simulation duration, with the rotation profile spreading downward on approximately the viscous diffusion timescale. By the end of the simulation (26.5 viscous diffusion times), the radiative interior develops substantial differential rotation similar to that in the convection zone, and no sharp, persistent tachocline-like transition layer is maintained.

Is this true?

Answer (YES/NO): YES